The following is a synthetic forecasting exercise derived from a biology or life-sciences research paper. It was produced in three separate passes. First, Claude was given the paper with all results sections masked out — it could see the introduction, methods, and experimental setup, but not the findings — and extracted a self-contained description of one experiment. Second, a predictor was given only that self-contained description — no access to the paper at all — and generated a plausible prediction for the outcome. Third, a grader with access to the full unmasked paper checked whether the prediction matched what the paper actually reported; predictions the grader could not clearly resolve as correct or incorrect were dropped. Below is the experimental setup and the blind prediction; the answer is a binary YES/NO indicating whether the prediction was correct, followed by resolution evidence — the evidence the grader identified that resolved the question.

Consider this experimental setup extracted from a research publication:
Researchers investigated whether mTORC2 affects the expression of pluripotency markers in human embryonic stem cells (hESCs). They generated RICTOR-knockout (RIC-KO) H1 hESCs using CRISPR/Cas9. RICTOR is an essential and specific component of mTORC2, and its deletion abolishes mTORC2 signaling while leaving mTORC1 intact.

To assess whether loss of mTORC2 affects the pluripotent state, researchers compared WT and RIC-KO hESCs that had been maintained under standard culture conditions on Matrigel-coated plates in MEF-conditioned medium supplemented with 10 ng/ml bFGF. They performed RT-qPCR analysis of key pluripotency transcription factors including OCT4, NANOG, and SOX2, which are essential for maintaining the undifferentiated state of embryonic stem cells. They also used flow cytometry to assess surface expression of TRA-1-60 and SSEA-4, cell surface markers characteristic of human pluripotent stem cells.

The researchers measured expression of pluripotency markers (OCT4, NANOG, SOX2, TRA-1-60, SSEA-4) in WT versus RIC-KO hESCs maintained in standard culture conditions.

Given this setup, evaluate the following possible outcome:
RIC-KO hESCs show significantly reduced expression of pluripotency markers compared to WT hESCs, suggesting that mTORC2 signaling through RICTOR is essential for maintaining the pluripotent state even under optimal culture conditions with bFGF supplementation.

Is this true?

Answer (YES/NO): NO